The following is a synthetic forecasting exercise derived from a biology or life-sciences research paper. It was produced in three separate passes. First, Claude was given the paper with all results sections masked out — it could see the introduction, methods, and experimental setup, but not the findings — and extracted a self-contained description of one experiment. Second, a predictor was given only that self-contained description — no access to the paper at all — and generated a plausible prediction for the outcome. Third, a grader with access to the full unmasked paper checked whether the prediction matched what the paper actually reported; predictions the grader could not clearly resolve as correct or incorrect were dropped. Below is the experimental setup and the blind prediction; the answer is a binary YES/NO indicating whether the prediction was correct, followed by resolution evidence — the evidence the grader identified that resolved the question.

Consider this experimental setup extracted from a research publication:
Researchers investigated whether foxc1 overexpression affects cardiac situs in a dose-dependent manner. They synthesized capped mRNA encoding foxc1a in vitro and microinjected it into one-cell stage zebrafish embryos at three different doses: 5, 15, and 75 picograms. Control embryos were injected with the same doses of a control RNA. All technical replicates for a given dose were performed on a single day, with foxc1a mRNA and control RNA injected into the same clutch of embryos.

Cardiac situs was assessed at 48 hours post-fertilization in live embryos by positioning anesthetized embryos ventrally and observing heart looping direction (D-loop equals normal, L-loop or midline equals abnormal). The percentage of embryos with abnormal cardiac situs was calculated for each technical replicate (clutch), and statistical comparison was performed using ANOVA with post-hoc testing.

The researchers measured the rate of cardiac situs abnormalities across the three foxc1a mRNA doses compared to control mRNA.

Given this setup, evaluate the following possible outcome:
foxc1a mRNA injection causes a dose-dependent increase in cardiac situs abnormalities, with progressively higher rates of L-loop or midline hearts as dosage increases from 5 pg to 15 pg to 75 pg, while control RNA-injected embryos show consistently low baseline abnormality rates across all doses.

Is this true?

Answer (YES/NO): YES